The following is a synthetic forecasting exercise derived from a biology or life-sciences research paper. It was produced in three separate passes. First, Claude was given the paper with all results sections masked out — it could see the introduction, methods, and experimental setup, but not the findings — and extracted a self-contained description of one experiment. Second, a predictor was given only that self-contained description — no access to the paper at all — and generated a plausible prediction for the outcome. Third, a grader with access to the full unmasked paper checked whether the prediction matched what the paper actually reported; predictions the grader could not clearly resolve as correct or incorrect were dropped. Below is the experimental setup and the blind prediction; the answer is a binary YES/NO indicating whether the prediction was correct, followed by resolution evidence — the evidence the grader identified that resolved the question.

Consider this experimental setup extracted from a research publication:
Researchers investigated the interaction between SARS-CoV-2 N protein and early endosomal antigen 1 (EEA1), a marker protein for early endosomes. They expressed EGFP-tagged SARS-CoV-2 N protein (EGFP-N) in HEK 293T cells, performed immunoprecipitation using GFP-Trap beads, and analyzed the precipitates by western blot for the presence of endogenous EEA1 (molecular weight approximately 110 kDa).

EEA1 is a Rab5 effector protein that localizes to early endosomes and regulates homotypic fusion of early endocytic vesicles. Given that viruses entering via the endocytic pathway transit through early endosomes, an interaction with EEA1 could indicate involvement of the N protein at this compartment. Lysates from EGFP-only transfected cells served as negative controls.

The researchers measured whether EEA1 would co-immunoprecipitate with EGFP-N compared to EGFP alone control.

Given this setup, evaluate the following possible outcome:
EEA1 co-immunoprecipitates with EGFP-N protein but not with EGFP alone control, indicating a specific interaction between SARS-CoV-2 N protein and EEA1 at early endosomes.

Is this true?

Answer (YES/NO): NO